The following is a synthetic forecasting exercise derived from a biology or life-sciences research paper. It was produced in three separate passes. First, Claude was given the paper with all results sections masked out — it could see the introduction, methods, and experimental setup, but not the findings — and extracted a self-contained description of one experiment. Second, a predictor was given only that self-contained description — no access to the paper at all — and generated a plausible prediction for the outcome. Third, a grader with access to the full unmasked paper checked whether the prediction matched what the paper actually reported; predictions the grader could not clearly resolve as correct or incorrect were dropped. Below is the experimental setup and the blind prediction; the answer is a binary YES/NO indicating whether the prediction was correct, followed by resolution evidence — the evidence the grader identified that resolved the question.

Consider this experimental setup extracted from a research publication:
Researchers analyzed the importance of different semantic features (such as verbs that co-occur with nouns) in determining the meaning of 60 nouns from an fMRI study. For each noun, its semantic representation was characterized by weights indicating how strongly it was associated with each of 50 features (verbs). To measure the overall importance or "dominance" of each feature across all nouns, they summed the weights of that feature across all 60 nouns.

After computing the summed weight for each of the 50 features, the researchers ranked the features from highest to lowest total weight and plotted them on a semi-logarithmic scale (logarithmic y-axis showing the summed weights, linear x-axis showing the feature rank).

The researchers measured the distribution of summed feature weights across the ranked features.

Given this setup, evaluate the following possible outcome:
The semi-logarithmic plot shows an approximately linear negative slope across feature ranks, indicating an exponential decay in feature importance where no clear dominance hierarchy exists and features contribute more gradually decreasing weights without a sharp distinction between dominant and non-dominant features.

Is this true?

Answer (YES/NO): NO